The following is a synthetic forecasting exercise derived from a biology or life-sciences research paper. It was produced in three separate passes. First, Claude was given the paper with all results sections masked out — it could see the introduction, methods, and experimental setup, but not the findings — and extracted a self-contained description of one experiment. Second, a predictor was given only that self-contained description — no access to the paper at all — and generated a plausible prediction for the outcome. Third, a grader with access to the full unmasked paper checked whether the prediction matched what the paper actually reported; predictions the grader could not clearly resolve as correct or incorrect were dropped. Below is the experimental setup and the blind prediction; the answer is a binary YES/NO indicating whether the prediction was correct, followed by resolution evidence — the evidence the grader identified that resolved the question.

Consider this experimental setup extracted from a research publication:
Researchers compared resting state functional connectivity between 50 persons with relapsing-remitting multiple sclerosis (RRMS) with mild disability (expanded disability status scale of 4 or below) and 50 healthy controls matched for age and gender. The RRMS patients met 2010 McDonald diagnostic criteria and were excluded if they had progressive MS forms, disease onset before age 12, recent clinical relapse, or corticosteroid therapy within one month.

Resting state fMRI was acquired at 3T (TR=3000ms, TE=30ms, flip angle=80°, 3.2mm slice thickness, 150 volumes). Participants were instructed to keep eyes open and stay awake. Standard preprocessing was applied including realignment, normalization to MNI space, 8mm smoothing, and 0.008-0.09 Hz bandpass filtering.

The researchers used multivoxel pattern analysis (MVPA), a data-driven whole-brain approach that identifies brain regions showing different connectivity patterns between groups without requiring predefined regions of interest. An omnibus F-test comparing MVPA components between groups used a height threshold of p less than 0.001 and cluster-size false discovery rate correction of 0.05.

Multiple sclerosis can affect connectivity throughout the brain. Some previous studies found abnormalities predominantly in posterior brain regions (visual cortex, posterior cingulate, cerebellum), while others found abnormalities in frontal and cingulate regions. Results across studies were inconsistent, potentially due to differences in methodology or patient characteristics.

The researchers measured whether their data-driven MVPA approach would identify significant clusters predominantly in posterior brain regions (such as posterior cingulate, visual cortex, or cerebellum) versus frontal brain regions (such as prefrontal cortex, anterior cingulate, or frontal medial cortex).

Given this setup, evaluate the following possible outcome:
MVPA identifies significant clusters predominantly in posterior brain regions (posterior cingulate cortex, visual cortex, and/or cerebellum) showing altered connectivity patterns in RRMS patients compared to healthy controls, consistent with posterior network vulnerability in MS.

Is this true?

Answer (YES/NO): NO